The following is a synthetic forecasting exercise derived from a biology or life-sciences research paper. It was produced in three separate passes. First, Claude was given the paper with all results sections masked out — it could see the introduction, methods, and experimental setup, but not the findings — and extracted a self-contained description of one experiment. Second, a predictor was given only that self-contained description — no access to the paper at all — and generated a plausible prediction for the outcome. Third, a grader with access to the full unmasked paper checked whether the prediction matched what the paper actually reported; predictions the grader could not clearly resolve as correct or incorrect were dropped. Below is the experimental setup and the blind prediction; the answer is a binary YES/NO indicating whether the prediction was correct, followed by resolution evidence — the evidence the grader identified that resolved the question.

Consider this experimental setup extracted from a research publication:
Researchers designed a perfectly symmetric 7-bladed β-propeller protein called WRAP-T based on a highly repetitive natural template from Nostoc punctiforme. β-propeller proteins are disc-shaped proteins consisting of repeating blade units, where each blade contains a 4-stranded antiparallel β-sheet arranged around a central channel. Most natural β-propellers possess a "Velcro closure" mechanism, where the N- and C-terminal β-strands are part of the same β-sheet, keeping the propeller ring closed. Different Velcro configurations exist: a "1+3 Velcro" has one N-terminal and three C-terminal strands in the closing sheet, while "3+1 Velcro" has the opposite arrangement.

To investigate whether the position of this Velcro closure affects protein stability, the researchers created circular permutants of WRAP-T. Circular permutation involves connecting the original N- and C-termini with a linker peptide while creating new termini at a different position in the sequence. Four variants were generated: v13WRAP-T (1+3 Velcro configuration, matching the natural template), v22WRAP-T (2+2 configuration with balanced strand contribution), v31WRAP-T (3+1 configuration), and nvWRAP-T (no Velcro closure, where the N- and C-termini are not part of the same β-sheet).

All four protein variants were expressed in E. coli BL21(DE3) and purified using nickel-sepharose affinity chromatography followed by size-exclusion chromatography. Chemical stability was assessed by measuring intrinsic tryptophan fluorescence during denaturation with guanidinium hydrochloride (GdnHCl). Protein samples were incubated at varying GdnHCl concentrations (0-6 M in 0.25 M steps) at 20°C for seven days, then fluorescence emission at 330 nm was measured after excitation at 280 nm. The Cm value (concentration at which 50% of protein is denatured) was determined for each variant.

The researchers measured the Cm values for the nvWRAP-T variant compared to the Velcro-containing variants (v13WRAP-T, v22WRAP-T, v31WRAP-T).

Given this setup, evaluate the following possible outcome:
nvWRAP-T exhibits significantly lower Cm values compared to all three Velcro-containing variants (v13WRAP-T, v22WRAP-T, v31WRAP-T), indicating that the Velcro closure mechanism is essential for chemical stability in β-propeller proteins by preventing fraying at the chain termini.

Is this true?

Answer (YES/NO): NO